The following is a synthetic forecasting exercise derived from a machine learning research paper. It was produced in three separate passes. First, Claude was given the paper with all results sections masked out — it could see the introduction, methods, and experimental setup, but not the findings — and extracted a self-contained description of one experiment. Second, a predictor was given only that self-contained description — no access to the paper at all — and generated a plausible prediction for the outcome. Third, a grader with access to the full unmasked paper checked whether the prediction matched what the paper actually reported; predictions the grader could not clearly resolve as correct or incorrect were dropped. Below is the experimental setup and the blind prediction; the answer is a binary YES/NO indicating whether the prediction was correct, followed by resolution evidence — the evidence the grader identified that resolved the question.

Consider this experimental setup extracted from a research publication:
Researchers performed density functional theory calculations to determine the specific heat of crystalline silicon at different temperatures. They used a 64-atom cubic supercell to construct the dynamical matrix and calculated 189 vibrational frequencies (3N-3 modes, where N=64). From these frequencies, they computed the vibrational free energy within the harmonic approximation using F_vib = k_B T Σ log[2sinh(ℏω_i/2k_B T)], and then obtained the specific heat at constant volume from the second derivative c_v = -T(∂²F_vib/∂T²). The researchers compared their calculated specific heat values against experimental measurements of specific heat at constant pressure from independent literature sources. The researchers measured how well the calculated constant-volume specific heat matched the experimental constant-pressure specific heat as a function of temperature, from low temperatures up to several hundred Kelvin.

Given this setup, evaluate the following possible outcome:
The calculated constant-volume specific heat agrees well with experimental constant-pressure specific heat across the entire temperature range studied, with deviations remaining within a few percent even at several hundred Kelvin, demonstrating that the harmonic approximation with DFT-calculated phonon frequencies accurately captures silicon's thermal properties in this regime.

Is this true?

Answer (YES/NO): NO